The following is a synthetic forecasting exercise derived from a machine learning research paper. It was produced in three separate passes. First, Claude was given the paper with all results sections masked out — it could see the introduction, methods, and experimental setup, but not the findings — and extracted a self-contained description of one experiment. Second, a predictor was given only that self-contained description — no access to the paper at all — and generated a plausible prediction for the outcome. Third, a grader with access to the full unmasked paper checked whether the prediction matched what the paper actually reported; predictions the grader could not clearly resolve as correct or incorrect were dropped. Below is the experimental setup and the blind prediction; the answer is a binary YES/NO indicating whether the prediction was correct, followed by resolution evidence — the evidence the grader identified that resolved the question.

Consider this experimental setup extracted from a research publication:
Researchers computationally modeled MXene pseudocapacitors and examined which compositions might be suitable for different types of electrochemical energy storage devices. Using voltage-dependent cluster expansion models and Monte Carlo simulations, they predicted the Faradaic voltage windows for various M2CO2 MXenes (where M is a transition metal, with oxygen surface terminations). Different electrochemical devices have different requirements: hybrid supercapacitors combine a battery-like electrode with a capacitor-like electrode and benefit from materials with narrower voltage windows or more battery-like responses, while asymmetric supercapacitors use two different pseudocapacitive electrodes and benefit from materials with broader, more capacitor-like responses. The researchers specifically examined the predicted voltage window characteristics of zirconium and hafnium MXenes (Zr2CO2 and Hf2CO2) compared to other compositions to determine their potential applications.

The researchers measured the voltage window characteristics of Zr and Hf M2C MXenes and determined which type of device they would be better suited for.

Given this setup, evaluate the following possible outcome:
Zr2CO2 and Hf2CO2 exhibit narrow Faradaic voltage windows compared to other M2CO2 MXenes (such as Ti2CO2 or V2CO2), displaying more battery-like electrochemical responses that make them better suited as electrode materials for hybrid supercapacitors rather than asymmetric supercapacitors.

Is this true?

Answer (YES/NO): YES